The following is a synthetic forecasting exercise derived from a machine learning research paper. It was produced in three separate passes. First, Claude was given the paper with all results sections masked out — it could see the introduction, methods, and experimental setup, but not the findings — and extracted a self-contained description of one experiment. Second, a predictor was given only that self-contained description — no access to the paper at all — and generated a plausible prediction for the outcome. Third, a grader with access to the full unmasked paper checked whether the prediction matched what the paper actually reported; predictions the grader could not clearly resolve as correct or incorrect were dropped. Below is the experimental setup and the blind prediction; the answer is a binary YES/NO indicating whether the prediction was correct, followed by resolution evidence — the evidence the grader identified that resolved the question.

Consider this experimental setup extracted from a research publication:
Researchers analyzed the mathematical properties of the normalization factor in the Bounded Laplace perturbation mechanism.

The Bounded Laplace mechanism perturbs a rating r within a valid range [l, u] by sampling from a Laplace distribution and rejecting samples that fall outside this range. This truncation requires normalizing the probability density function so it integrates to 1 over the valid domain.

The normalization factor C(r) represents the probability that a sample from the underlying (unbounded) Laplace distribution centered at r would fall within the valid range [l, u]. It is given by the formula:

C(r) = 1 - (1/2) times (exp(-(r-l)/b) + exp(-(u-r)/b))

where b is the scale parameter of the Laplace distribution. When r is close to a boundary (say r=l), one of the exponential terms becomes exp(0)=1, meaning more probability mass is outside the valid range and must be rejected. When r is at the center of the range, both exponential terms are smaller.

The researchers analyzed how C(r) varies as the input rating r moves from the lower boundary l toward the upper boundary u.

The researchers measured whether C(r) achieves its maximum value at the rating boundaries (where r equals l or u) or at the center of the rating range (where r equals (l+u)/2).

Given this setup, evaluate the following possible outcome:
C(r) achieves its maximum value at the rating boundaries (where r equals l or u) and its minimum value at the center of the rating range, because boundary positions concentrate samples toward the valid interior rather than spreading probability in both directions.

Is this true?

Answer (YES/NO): NO